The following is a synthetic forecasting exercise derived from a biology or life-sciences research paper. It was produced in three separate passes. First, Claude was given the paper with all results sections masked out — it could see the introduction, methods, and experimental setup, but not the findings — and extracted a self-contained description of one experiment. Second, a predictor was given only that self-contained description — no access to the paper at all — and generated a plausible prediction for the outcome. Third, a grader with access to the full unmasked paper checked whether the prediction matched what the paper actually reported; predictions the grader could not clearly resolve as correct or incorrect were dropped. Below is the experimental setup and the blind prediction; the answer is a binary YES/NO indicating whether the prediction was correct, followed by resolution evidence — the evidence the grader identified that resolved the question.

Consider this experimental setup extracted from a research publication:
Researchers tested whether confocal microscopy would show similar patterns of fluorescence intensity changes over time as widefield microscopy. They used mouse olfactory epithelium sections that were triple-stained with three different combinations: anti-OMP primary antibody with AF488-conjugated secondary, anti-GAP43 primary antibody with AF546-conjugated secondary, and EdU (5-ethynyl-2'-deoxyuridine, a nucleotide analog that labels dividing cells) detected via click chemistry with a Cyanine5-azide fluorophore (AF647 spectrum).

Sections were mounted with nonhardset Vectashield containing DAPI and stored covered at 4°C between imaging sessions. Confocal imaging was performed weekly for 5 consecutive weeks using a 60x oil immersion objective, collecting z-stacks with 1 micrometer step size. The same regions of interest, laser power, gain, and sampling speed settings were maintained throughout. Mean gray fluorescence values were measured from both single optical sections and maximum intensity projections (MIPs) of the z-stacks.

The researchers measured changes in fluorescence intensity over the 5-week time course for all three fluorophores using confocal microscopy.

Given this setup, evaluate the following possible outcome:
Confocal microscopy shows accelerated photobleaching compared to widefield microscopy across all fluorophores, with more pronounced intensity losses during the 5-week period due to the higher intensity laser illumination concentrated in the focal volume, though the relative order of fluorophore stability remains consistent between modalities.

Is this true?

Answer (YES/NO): NO